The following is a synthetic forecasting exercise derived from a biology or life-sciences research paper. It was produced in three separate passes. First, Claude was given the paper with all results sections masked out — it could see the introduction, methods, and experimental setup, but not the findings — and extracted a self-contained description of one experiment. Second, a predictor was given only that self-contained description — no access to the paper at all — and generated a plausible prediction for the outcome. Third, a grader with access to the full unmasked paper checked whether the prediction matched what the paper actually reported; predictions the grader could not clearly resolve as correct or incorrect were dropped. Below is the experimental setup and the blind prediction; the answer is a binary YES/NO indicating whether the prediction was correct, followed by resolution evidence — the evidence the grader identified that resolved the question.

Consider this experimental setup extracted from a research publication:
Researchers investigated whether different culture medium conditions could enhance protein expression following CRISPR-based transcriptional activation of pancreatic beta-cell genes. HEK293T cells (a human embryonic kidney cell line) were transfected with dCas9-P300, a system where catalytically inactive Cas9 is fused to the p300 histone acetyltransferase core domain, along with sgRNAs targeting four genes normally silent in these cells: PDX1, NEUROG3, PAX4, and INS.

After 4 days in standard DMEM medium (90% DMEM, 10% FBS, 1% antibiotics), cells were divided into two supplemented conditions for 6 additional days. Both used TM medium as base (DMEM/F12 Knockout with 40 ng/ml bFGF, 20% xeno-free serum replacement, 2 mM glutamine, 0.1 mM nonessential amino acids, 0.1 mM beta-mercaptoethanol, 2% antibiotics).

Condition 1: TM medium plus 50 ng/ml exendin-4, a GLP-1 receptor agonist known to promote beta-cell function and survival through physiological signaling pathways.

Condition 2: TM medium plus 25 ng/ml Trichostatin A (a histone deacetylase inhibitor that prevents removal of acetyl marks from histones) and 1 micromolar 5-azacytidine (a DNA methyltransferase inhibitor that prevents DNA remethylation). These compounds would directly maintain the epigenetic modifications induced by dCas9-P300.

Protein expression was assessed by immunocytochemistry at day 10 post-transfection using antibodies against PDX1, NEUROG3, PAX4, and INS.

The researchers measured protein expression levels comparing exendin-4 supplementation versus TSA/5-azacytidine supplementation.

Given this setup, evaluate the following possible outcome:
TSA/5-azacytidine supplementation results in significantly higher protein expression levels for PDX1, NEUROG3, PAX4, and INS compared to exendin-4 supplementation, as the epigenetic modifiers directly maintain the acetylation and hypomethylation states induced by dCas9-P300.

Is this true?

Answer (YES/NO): NO